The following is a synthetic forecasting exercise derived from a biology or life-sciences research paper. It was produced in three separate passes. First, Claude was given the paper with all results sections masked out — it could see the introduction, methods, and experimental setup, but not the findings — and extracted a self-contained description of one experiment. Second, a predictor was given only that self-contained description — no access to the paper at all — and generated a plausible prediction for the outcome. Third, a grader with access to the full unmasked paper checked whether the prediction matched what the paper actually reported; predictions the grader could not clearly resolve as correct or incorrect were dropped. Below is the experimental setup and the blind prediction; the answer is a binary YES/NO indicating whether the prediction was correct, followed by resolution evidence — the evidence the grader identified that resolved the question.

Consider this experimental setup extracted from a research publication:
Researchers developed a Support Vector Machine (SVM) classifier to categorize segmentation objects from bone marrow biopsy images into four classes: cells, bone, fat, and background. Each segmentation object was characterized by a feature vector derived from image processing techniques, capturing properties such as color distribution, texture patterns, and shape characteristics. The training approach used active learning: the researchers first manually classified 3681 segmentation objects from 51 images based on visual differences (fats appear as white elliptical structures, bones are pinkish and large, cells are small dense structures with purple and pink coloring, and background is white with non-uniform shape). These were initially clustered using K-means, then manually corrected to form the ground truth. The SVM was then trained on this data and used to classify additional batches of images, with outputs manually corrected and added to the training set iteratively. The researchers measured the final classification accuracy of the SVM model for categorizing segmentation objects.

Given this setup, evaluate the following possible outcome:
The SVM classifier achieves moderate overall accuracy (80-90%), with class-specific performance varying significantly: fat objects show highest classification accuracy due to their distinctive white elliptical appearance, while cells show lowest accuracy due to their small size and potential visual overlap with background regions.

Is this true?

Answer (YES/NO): NO